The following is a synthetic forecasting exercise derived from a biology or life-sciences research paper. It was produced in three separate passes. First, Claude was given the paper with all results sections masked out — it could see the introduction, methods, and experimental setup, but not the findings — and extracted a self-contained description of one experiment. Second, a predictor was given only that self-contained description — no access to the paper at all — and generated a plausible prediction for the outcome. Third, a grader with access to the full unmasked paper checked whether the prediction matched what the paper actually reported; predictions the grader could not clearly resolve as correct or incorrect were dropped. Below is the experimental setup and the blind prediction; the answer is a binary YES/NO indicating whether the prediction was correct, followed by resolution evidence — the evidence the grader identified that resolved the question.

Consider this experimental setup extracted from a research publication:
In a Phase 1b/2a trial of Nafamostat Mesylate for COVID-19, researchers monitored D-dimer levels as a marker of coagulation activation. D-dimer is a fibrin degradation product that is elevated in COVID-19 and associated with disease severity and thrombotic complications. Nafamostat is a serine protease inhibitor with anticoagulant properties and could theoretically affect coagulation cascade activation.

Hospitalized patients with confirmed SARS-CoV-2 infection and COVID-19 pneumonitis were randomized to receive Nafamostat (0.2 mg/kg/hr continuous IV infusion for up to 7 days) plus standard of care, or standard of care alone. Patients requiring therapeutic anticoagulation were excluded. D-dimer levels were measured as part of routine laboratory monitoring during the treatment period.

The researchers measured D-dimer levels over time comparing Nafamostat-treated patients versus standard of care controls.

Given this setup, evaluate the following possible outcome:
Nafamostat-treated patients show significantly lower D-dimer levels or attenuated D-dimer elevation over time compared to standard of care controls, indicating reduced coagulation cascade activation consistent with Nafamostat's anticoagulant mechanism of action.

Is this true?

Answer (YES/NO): NO